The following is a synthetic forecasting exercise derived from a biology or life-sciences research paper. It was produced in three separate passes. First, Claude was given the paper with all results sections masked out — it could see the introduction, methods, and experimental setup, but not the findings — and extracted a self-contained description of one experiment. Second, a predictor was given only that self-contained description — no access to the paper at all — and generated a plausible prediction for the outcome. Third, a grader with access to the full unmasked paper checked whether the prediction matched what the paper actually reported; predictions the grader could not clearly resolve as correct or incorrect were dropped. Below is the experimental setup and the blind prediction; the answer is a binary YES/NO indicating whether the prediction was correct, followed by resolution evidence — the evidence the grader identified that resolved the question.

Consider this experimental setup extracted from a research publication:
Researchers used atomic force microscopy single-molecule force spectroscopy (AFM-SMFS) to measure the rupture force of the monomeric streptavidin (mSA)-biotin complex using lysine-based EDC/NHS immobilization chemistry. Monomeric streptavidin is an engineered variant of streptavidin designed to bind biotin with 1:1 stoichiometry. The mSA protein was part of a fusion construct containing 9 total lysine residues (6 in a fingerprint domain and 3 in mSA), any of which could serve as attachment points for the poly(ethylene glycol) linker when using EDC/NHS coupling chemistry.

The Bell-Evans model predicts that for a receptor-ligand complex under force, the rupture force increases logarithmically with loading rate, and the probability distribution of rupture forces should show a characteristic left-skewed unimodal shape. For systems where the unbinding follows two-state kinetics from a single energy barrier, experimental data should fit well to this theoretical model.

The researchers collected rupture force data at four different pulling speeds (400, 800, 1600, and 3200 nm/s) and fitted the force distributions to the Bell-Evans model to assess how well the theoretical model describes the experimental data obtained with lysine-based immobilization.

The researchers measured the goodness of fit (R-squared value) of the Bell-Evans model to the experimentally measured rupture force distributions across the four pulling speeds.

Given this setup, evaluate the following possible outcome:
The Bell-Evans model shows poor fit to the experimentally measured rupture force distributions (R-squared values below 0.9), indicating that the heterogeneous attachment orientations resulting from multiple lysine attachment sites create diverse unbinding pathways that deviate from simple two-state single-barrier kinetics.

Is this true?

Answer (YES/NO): YES